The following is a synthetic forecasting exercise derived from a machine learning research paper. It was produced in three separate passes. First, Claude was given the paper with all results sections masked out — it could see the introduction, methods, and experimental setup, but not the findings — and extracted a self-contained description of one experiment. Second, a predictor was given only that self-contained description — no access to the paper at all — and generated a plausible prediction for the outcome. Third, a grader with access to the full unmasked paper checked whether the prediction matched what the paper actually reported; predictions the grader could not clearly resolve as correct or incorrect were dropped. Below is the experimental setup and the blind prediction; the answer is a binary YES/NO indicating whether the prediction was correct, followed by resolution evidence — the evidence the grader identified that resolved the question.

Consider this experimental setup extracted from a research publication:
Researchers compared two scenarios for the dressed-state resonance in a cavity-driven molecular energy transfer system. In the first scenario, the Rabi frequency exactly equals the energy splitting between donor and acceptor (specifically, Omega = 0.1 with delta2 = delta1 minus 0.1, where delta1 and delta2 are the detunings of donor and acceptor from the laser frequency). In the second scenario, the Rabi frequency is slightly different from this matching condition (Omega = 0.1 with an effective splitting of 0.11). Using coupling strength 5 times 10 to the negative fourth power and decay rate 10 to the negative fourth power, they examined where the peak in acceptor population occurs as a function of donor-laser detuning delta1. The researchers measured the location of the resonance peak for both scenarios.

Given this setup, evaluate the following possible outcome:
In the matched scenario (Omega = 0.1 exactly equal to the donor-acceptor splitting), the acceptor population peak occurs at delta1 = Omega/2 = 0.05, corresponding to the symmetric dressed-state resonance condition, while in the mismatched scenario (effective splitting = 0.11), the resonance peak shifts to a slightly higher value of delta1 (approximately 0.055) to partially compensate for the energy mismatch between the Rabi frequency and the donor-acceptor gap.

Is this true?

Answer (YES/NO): NO